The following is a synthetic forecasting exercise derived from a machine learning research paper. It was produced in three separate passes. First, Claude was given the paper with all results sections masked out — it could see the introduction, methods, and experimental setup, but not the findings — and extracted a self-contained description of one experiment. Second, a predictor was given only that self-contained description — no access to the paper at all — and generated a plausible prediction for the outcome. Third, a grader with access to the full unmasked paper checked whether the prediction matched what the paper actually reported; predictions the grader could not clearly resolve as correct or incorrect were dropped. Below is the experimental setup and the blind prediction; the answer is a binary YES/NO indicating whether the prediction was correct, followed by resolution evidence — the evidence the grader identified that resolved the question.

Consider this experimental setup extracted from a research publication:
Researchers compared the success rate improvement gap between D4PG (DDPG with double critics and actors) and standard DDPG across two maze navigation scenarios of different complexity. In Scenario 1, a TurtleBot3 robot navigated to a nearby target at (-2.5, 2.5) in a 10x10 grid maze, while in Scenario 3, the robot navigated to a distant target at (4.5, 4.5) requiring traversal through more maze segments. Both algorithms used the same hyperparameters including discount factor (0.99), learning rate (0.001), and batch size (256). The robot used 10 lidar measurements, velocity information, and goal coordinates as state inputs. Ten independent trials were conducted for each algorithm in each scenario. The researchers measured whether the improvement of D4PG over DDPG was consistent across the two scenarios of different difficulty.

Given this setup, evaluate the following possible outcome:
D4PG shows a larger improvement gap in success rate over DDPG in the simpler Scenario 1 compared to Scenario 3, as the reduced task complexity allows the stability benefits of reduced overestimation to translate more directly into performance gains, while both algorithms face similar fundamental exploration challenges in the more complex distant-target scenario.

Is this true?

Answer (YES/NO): YES